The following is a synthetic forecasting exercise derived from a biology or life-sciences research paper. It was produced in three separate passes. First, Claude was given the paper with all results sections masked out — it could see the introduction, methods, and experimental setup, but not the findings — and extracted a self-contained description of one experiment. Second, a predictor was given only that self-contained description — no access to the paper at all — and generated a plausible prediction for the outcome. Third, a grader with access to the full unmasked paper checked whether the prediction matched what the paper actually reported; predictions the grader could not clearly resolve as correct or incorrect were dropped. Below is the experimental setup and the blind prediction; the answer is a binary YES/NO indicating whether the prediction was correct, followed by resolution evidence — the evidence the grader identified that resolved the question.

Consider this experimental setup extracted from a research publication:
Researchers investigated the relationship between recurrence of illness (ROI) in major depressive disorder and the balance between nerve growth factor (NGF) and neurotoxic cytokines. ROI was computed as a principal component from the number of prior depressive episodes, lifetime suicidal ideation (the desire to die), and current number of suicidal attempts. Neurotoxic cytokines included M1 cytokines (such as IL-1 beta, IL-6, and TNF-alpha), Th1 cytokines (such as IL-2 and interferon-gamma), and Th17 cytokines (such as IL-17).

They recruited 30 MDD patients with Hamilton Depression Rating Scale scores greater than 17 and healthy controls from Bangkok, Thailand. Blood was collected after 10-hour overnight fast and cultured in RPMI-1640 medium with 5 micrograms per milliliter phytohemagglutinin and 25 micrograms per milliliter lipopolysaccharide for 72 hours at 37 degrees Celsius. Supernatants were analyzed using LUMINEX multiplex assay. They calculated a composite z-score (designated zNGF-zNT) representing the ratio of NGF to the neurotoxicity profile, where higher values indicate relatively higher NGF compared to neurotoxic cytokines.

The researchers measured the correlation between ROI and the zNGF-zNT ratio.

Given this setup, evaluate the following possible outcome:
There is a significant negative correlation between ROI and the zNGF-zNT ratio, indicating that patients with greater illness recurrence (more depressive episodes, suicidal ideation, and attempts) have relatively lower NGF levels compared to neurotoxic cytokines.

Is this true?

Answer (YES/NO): YES